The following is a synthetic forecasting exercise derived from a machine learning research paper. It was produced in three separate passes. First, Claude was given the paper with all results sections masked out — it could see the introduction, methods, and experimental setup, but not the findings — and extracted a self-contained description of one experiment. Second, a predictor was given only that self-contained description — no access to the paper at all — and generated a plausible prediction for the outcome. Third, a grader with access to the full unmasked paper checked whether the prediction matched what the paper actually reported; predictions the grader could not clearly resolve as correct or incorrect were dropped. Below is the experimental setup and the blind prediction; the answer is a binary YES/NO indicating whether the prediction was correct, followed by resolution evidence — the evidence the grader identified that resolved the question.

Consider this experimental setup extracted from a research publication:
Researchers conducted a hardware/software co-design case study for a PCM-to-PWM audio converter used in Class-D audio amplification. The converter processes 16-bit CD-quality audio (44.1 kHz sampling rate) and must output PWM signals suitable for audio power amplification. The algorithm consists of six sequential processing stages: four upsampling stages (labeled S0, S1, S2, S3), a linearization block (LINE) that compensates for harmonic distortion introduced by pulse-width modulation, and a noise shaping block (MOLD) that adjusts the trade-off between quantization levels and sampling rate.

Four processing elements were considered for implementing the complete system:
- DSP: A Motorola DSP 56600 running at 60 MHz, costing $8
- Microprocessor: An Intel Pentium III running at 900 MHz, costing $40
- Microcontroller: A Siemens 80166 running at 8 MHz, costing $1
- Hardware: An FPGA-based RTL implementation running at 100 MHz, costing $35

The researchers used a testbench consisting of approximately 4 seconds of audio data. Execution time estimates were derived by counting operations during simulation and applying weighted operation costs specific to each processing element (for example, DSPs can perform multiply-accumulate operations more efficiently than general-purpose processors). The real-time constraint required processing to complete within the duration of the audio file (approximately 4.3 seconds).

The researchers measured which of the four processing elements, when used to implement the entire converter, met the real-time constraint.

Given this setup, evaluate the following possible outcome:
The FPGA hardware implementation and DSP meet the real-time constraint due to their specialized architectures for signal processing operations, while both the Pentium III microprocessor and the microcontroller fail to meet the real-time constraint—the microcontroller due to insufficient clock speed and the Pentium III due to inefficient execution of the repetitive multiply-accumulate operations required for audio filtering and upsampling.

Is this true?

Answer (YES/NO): NO